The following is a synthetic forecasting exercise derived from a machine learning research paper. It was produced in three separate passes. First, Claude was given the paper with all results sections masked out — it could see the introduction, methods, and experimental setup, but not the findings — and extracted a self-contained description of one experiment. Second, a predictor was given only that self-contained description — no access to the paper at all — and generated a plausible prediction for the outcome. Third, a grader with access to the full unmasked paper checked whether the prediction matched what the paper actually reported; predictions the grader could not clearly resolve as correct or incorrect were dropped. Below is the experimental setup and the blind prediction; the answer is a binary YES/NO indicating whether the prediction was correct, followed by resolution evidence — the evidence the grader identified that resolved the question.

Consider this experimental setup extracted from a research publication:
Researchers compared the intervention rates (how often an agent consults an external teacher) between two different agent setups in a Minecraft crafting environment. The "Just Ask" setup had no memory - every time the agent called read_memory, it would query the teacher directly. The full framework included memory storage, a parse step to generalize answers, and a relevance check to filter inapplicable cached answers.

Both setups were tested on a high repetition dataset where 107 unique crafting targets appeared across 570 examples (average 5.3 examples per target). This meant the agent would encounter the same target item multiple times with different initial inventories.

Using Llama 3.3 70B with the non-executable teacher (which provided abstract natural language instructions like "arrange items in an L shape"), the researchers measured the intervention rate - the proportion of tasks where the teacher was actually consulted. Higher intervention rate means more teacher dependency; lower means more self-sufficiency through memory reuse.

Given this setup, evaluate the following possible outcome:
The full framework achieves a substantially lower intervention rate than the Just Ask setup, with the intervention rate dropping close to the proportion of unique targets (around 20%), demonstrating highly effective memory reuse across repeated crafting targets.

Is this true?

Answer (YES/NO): NO